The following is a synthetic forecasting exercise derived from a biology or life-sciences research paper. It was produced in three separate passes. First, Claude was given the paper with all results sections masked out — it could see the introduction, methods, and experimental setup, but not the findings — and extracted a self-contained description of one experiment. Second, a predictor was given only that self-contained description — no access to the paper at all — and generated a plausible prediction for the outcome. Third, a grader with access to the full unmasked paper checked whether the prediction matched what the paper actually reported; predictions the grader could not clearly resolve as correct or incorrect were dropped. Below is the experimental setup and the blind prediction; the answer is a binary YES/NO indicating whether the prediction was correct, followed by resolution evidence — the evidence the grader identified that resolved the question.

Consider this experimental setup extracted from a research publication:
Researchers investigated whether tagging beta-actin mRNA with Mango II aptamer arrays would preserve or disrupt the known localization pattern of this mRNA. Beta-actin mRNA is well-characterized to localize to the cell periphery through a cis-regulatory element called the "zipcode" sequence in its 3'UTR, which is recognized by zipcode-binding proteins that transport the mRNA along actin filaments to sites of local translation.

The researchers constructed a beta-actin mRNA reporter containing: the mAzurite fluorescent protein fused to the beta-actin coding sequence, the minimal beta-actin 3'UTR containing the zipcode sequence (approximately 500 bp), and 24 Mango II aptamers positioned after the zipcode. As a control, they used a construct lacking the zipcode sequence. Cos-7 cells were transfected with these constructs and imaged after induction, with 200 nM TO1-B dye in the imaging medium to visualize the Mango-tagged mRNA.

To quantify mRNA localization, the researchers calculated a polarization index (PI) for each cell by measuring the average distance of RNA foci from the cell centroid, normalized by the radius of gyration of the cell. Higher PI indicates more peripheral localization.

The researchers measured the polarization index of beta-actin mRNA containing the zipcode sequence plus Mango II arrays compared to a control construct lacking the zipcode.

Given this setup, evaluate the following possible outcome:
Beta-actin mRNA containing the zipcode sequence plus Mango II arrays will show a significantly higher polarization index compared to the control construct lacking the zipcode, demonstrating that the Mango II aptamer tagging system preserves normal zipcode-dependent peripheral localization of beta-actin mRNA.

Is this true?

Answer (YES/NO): YES